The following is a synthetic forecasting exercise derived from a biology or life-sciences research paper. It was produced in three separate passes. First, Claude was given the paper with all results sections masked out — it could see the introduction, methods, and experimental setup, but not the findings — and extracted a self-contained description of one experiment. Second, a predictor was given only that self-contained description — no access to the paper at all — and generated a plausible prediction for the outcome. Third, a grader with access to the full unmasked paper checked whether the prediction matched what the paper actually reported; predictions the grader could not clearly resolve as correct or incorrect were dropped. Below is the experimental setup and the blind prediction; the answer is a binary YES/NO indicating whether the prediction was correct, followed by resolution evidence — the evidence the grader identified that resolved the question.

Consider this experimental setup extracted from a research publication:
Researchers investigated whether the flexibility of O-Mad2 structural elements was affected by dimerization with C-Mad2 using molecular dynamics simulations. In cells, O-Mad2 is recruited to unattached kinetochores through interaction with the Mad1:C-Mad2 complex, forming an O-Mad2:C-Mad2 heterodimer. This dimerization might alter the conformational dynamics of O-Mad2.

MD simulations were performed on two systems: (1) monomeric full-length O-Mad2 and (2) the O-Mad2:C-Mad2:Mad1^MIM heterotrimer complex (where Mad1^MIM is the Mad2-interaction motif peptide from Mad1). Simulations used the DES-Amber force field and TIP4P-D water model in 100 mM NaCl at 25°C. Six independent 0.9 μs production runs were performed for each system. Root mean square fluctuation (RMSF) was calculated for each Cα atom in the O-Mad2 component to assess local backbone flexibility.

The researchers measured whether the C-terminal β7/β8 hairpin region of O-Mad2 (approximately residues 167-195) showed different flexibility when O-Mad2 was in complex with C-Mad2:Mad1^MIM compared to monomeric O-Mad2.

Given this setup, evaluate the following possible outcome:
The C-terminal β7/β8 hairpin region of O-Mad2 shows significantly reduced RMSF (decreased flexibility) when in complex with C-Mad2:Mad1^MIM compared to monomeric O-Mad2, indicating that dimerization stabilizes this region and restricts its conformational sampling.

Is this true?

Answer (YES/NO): NO